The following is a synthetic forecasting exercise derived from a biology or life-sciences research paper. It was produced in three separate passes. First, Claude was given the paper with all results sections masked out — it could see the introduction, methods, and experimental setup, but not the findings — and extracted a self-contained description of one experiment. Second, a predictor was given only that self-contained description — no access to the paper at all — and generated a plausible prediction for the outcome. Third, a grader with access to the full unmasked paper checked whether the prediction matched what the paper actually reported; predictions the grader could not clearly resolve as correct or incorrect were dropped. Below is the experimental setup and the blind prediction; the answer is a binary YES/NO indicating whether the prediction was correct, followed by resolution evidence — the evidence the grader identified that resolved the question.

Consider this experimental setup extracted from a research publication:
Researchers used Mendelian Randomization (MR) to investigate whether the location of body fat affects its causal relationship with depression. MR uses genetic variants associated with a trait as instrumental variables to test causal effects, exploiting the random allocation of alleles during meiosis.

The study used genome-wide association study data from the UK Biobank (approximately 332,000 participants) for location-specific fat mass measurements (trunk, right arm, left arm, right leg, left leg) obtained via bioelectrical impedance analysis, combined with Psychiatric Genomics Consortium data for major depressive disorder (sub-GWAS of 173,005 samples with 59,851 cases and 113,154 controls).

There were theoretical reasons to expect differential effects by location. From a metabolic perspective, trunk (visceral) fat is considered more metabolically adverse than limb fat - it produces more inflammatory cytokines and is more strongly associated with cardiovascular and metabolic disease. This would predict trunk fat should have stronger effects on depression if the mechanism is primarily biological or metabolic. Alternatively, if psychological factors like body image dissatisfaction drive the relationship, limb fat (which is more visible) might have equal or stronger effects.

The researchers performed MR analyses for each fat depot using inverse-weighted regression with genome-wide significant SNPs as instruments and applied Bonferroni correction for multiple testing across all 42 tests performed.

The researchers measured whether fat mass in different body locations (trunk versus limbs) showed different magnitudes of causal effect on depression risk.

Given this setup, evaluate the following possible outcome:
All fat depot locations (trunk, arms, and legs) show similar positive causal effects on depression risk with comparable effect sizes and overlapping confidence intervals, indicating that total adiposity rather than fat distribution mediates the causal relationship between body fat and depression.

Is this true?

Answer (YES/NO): NO